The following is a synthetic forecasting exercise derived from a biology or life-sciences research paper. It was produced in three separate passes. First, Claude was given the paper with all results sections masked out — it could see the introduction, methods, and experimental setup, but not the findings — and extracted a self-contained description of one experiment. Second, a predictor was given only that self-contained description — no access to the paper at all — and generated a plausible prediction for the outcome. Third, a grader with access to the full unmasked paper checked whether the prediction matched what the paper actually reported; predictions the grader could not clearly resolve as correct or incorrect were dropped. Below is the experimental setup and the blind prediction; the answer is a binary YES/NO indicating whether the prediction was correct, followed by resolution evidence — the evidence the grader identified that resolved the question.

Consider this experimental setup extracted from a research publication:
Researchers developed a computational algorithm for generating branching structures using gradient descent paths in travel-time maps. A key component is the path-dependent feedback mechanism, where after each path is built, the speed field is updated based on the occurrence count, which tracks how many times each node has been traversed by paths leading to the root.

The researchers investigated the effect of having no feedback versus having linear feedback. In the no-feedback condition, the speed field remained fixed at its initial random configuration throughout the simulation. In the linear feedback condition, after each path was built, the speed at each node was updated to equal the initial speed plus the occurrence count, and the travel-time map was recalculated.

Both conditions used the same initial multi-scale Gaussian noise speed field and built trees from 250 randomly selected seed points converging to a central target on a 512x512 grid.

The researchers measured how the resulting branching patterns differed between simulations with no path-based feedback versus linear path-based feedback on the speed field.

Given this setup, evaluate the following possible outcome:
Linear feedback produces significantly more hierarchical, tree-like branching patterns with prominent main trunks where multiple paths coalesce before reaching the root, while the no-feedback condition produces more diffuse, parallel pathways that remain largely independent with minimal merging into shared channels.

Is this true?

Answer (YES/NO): YES